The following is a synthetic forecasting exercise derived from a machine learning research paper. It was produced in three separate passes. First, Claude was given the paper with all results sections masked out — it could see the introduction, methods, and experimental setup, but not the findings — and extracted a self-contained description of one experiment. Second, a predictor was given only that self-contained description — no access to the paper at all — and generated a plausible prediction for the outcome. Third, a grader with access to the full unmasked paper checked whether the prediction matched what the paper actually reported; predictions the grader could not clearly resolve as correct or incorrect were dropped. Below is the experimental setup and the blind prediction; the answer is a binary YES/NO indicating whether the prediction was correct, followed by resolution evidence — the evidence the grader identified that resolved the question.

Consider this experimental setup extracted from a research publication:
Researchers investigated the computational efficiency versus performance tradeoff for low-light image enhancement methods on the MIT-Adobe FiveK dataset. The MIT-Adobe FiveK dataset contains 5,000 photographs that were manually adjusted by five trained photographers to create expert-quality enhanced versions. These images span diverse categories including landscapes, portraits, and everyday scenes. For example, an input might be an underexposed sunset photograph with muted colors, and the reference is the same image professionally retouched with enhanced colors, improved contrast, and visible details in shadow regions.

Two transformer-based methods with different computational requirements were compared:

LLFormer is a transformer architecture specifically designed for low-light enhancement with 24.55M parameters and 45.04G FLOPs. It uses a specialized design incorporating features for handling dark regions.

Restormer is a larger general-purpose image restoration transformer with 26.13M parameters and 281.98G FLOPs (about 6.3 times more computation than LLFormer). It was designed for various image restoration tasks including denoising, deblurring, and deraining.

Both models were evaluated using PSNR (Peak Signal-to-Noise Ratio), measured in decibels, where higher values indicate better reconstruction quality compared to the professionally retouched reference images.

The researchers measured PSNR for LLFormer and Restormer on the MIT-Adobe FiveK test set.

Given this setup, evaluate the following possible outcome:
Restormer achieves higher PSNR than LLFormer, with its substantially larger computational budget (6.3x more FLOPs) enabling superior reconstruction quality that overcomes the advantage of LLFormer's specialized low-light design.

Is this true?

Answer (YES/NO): NO